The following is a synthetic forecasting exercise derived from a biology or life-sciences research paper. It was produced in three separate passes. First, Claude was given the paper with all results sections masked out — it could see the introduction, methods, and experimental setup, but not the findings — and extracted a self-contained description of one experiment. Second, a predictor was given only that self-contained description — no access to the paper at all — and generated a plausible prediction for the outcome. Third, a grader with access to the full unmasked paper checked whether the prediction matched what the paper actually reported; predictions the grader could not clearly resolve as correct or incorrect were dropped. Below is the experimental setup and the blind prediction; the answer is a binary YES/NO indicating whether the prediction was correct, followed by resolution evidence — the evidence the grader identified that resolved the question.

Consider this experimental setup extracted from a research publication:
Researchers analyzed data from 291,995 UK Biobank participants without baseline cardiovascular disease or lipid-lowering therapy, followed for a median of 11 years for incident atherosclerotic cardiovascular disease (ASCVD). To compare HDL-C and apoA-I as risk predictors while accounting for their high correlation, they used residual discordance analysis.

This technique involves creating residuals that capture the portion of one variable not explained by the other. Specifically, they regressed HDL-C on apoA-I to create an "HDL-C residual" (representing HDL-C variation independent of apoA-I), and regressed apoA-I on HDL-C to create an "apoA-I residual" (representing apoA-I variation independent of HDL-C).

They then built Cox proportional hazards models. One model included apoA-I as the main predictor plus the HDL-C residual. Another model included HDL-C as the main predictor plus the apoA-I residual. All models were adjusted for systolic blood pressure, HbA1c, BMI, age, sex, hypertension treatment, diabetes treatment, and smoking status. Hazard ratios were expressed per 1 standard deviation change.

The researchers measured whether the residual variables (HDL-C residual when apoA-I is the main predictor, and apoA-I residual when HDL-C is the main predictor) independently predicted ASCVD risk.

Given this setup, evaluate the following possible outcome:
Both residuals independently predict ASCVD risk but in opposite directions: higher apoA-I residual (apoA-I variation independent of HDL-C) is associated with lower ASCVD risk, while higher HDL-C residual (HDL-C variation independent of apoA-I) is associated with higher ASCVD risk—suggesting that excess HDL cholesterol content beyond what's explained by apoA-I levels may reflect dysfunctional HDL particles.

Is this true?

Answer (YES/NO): NO